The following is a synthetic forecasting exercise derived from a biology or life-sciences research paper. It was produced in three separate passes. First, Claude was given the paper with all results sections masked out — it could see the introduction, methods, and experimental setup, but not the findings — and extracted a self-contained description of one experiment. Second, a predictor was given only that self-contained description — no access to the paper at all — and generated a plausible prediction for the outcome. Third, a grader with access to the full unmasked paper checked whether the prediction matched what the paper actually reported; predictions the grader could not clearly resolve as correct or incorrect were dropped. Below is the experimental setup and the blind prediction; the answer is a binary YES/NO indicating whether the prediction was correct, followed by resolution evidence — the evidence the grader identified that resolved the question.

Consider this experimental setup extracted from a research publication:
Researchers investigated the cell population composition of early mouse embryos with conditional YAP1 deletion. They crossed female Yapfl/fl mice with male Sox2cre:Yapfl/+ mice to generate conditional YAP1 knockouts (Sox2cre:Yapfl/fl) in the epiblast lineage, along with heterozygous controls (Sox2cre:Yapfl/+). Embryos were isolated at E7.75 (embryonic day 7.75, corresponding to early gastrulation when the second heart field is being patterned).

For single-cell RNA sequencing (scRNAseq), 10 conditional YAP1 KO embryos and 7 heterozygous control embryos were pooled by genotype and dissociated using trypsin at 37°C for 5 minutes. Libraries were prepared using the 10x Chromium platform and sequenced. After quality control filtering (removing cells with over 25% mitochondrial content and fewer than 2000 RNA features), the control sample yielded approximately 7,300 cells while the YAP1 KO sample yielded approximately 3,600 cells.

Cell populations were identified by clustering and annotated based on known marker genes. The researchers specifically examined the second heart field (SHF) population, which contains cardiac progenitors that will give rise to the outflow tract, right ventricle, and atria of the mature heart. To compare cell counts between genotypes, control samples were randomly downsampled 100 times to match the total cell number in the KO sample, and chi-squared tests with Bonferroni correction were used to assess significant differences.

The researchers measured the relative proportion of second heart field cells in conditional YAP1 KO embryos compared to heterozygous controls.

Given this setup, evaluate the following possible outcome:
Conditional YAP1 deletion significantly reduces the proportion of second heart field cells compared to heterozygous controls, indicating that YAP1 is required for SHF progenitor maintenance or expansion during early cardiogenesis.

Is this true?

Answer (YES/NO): NO